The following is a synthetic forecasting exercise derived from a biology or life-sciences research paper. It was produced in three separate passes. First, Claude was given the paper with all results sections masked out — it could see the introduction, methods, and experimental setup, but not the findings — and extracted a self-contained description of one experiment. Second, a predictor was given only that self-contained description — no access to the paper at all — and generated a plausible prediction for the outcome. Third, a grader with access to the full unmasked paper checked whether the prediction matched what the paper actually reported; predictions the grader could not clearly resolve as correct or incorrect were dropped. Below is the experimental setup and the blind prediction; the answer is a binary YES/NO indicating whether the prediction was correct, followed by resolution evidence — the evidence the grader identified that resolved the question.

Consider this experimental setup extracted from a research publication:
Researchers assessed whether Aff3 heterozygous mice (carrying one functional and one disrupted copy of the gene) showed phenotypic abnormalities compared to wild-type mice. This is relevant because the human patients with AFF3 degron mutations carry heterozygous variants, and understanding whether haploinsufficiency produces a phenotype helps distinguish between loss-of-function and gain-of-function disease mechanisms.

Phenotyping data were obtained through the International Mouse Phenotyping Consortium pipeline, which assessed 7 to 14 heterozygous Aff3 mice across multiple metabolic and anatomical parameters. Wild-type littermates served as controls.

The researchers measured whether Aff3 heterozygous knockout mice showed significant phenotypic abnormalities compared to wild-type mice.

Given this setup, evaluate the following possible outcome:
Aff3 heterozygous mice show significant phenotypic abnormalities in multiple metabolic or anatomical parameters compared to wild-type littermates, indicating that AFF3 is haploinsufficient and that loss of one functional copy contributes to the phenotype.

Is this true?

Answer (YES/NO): YES